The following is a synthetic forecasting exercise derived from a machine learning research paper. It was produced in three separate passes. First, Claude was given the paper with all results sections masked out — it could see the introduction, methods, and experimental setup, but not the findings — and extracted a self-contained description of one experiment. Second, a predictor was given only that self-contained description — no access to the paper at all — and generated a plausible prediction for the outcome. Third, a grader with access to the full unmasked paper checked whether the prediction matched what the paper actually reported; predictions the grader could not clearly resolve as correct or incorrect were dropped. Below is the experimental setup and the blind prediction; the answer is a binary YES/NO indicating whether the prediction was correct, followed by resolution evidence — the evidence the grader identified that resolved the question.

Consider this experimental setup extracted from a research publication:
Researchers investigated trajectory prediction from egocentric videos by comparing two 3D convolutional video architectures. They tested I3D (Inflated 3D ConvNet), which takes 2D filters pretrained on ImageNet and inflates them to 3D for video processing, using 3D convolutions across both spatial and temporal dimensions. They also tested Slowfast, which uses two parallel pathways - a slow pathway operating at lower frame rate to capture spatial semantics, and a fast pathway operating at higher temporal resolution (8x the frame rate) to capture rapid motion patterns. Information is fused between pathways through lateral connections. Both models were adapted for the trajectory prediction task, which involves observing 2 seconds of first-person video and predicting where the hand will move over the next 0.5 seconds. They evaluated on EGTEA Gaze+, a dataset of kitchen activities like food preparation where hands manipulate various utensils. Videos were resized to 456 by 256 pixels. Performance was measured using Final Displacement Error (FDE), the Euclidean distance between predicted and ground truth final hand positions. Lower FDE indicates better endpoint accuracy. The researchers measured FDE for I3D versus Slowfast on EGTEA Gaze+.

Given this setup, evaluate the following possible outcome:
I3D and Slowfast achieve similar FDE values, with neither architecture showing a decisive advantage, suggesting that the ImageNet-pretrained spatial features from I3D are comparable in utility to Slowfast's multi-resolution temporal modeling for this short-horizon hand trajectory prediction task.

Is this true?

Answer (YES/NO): YES